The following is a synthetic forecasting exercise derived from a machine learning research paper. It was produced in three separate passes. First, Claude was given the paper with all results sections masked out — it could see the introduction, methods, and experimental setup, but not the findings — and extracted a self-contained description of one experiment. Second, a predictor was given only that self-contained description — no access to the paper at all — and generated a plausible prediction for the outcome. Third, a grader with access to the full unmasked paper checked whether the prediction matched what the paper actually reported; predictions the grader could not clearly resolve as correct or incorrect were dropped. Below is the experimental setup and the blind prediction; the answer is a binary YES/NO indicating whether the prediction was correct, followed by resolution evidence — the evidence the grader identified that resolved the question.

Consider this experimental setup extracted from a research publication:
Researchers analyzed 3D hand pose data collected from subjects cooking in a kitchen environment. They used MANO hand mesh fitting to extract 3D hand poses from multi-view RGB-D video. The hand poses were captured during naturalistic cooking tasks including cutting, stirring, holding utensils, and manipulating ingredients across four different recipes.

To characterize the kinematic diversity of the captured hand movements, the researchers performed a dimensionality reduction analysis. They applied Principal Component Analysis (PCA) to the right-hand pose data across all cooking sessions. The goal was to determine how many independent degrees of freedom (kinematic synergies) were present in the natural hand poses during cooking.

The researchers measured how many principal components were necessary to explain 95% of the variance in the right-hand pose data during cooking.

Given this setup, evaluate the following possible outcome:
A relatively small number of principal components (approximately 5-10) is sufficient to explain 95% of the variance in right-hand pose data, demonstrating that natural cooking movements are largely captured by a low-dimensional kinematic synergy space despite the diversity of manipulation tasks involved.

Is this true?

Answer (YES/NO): NO